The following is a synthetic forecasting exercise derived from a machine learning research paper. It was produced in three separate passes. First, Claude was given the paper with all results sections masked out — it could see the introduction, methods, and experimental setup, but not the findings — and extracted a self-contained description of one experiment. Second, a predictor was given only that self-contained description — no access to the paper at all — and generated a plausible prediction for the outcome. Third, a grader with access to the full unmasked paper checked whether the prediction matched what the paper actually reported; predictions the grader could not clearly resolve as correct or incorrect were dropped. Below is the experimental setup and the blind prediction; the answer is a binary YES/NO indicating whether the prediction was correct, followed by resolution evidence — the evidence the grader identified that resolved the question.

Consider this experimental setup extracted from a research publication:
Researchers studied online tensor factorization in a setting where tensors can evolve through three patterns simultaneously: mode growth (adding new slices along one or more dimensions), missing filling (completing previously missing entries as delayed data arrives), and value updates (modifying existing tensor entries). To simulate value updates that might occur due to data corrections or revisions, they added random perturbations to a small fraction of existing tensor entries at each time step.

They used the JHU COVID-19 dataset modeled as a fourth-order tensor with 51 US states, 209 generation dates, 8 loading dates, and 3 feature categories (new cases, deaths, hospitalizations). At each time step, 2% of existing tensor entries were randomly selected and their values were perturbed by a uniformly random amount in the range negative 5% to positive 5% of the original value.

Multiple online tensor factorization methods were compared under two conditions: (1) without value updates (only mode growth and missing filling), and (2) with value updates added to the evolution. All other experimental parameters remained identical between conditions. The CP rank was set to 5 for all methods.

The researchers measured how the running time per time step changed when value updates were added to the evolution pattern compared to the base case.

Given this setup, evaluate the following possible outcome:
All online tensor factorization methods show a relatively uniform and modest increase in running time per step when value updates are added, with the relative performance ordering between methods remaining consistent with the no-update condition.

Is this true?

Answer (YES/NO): YES